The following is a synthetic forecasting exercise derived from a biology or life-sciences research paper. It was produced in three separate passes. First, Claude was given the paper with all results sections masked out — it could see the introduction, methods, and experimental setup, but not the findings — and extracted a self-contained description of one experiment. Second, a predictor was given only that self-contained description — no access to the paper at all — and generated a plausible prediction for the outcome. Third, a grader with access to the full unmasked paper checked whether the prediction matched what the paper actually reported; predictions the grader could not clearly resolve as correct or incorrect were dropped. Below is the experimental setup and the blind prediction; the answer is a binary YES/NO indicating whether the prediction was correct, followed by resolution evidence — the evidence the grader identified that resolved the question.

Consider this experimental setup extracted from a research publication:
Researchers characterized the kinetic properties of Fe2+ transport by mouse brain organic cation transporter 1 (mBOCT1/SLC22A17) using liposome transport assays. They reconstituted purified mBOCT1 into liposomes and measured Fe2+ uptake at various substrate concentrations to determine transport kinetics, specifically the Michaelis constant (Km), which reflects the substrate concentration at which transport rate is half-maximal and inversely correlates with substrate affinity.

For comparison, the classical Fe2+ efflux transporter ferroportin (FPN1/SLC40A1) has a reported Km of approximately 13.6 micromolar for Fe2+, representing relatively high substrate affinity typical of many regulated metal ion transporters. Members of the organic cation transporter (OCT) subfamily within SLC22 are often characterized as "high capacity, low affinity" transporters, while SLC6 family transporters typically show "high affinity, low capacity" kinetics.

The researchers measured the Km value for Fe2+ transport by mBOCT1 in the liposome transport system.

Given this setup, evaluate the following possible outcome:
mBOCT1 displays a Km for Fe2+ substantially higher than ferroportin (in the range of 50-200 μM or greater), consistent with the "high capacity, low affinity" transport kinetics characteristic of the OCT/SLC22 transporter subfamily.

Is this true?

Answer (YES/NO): YES